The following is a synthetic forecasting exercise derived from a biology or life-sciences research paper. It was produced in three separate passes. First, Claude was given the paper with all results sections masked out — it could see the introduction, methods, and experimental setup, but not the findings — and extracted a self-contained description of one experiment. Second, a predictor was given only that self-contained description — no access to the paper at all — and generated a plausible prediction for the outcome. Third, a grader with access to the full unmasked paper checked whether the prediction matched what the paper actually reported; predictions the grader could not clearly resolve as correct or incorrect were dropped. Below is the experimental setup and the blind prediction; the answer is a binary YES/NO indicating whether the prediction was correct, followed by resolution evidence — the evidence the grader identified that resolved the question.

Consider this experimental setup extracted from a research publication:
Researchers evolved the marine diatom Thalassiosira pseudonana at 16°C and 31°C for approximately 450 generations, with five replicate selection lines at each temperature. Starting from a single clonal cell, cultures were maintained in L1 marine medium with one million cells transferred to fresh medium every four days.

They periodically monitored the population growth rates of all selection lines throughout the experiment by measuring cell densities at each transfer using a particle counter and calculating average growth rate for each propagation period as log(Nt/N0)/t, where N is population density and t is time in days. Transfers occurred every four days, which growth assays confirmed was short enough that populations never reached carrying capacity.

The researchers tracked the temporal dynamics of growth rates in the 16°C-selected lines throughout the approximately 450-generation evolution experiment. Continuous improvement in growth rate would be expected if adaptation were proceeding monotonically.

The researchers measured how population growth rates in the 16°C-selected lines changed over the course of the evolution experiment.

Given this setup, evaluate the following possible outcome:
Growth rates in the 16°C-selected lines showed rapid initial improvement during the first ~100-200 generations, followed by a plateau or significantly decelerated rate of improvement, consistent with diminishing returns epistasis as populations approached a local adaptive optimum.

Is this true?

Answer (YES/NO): NO